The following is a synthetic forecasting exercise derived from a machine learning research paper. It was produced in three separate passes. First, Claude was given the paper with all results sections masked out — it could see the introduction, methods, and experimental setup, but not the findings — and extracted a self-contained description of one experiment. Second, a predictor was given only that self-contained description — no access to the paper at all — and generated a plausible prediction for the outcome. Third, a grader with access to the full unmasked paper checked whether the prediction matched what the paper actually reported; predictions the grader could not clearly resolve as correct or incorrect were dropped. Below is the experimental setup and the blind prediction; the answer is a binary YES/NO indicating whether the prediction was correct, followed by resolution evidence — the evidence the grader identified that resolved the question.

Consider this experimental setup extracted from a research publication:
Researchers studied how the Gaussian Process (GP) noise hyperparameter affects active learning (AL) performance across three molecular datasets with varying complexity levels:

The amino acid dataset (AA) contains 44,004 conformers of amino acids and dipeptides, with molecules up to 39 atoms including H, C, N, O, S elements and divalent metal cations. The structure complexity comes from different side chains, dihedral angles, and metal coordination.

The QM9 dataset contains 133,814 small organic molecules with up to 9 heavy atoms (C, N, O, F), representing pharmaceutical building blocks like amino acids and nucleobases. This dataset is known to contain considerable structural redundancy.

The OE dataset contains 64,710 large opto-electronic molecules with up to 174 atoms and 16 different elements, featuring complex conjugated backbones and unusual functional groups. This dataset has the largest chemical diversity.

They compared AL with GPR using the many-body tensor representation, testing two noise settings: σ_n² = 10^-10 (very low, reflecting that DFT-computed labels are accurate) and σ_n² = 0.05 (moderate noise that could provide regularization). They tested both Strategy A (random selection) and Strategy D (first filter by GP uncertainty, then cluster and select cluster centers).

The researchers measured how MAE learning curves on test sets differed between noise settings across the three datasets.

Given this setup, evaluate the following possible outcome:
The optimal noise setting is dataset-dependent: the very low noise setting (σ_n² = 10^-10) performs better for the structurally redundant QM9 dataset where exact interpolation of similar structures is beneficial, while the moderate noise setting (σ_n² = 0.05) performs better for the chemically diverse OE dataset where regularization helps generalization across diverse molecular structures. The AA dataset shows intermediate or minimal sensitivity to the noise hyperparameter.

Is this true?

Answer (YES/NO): NO